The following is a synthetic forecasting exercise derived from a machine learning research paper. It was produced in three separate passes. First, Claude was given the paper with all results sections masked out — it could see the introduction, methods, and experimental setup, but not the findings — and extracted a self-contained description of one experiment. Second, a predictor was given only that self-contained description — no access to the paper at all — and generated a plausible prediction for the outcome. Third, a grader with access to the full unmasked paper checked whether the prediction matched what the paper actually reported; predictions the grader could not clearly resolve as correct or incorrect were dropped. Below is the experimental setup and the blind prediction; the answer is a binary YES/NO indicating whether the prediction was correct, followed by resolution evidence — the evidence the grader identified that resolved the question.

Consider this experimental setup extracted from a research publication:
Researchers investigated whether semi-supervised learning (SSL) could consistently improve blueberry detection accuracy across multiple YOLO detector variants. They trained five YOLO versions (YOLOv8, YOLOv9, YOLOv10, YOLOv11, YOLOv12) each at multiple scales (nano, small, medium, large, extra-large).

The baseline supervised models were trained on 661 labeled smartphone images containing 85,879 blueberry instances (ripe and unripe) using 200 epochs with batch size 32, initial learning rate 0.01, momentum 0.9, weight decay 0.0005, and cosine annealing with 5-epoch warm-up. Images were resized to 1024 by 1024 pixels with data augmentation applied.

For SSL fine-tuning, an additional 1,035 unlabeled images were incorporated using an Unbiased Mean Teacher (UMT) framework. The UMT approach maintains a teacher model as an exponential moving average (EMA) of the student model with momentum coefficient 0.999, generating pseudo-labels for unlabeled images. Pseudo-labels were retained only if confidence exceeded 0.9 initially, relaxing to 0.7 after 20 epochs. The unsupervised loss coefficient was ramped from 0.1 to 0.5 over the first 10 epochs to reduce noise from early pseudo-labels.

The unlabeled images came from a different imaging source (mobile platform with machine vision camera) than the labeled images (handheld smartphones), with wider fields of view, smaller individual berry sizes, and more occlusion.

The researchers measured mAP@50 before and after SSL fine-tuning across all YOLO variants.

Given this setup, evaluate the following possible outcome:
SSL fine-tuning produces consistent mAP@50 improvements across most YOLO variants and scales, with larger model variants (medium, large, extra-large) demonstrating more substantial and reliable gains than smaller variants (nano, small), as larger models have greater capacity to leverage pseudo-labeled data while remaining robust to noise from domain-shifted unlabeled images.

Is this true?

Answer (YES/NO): NO